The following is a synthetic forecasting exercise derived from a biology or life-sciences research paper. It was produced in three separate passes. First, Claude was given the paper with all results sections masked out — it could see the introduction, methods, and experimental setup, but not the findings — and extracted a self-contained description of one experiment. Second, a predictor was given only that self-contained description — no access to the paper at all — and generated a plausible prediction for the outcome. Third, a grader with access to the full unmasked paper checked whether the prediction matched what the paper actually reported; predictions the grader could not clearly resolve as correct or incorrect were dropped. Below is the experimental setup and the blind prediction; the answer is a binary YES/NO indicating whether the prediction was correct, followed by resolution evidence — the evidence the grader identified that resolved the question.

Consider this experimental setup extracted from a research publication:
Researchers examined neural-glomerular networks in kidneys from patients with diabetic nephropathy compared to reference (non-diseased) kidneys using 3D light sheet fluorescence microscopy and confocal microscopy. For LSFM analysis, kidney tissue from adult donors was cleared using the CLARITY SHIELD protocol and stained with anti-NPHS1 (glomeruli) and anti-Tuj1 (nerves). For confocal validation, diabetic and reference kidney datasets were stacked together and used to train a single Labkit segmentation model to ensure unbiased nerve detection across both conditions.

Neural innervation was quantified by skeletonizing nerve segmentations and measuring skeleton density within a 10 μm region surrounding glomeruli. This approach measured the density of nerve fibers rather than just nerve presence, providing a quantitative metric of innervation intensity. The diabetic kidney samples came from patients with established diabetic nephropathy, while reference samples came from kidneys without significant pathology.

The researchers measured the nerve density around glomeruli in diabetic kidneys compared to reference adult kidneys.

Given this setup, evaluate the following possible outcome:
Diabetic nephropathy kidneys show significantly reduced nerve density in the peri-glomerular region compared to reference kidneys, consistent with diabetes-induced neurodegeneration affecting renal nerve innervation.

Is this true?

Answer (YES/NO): YES